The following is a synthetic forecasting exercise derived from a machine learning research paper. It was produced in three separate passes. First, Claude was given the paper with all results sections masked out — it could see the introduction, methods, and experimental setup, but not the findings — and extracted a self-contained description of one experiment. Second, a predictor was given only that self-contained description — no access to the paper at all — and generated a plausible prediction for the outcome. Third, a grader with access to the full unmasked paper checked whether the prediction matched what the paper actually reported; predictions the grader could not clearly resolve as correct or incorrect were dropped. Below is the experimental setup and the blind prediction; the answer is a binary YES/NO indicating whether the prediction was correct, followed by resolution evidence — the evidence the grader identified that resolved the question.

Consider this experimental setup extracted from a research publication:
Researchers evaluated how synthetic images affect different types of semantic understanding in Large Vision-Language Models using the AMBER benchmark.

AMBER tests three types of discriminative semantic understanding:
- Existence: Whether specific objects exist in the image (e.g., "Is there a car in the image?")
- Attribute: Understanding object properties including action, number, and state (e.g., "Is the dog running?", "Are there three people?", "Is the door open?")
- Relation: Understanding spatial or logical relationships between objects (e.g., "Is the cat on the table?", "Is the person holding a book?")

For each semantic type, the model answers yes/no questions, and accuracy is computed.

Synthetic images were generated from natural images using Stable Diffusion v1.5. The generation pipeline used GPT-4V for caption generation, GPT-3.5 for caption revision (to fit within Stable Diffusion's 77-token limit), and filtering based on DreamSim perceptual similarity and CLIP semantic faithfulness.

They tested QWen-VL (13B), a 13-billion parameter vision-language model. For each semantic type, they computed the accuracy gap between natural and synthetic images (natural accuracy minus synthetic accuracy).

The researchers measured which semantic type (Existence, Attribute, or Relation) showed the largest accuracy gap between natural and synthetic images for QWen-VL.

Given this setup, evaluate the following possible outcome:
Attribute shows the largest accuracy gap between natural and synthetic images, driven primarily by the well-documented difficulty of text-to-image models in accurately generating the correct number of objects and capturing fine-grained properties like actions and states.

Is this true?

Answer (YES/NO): NO